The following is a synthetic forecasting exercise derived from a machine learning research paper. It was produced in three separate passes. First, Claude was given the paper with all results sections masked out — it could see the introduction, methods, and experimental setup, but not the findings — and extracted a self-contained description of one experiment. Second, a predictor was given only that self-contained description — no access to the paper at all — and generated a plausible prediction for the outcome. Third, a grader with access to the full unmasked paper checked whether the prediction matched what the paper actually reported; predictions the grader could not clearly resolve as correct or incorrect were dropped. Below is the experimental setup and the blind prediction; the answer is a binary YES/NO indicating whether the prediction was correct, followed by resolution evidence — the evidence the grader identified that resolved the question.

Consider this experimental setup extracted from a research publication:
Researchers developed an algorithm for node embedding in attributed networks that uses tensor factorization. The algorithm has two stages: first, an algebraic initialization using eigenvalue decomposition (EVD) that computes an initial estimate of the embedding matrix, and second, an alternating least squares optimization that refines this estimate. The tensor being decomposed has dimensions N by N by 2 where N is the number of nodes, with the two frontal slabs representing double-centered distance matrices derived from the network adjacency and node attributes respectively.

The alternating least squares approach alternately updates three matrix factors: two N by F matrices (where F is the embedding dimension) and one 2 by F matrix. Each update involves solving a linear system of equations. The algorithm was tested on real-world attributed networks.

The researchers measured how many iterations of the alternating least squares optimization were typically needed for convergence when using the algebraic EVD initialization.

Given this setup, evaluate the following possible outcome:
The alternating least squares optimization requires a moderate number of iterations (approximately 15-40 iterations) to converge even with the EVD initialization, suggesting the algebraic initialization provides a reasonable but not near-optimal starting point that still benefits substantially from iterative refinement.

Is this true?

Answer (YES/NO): NO